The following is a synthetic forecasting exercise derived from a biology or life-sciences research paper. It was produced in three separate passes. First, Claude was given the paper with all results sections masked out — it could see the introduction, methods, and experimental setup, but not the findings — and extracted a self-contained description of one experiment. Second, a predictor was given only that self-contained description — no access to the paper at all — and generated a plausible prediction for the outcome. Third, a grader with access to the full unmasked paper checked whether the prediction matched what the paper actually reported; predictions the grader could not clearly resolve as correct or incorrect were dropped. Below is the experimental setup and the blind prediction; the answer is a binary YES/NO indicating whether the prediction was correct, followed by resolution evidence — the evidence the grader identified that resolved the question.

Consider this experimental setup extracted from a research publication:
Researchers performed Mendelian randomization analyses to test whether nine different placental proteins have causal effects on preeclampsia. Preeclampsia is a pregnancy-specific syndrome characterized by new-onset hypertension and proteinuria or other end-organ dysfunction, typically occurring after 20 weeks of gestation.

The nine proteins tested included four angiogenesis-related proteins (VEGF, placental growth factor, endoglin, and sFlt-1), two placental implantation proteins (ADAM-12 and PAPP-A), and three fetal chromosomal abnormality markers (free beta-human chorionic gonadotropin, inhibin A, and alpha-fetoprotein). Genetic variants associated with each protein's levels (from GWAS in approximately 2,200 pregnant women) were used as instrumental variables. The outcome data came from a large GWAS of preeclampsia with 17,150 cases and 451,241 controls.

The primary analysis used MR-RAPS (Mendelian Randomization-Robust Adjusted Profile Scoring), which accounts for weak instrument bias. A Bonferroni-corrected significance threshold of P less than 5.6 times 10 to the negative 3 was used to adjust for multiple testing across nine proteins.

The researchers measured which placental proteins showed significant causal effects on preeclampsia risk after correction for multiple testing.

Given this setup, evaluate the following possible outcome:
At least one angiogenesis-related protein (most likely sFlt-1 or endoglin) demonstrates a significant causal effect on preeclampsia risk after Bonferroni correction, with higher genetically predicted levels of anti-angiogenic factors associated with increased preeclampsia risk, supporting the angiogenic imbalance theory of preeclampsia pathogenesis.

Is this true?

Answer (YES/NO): NO